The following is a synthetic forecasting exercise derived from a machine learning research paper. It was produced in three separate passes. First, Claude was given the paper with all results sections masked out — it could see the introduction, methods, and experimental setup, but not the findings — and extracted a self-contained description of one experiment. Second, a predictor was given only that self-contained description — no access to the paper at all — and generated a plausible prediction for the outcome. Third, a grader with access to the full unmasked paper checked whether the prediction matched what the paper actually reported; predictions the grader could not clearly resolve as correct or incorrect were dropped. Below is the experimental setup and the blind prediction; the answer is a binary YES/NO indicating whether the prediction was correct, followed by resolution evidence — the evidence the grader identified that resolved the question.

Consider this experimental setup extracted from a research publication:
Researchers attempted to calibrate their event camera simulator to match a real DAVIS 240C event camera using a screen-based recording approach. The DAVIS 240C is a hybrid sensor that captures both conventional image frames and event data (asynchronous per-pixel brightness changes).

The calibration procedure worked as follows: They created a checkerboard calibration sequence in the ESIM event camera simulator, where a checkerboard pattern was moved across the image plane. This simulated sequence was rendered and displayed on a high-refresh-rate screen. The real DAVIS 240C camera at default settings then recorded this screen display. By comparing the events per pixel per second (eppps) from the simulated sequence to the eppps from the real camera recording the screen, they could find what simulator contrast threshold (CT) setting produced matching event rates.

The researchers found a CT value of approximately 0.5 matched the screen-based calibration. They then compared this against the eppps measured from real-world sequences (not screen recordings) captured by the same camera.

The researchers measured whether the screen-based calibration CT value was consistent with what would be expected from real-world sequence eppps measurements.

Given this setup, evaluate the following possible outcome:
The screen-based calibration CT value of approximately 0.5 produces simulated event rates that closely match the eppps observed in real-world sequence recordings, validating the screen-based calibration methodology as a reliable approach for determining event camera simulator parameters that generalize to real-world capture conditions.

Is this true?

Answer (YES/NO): NO